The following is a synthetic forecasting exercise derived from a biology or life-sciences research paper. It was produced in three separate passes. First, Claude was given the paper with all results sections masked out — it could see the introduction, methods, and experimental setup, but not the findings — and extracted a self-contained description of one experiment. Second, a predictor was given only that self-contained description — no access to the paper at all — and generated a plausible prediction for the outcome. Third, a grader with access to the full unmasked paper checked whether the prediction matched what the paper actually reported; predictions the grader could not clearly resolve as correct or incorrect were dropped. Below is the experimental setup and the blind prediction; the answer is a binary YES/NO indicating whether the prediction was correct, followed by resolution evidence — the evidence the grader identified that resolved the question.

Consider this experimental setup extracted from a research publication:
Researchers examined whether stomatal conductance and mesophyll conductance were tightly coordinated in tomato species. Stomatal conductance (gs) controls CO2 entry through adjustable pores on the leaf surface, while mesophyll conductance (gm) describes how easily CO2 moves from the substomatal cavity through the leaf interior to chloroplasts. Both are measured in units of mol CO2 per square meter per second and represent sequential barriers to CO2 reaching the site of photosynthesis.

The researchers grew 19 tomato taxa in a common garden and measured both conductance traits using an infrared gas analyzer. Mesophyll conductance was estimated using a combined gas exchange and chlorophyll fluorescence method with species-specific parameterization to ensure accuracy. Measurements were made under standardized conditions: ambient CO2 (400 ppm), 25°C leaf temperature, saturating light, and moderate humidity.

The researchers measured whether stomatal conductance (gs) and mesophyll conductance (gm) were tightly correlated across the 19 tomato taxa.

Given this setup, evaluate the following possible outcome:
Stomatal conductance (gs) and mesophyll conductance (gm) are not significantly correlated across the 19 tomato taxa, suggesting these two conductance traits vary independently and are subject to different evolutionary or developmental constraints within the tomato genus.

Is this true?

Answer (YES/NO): NO